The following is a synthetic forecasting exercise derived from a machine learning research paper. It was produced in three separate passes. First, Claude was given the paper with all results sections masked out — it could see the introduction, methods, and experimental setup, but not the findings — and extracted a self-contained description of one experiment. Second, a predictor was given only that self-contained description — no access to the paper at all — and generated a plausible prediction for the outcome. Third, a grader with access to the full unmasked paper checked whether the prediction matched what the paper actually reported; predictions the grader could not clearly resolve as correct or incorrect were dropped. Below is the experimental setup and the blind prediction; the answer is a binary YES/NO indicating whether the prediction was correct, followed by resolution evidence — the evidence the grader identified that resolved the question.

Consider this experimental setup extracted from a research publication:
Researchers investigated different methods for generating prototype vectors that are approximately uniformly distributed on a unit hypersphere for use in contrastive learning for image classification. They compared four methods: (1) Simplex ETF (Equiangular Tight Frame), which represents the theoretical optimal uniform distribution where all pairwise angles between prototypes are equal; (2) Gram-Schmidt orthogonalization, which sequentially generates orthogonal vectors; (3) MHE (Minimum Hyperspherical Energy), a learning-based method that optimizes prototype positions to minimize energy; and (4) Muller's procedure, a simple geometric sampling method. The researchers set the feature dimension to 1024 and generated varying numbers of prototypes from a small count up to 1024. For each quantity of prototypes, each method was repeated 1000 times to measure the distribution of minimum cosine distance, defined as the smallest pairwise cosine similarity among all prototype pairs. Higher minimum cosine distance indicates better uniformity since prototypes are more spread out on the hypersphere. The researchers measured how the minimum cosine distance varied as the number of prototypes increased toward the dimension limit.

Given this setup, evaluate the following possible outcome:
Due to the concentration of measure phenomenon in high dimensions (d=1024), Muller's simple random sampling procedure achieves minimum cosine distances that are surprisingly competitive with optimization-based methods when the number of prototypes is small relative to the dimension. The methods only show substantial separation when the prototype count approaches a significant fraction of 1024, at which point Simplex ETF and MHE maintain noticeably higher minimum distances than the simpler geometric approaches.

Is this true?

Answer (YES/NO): NO